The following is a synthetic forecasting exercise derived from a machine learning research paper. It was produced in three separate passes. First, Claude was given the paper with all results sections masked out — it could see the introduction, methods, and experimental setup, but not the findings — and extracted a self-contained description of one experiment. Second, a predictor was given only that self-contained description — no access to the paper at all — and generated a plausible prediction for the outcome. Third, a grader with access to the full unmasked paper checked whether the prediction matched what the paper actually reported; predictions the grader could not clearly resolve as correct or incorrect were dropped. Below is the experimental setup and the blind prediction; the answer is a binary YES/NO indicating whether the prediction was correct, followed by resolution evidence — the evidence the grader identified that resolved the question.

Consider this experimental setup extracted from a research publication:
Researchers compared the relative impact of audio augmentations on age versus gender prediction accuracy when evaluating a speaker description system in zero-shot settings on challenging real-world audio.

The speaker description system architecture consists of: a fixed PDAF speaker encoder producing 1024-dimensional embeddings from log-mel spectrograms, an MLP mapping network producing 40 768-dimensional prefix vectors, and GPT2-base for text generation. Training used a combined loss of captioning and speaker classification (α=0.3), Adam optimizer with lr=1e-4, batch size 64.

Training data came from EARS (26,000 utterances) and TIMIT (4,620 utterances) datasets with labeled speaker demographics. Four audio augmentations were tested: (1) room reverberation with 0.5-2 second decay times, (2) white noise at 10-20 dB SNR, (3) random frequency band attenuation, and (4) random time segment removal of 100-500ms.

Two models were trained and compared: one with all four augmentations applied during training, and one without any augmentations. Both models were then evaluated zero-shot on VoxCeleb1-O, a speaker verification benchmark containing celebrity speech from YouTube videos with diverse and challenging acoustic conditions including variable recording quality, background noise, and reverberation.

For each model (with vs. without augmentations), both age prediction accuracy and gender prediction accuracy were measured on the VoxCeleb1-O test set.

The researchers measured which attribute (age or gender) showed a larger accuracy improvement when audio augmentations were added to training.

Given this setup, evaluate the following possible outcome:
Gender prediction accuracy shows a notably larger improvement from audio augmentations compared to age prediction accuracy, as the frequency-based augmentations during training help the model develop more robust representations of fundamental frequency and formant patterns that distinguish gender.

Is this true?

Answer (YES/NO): NO